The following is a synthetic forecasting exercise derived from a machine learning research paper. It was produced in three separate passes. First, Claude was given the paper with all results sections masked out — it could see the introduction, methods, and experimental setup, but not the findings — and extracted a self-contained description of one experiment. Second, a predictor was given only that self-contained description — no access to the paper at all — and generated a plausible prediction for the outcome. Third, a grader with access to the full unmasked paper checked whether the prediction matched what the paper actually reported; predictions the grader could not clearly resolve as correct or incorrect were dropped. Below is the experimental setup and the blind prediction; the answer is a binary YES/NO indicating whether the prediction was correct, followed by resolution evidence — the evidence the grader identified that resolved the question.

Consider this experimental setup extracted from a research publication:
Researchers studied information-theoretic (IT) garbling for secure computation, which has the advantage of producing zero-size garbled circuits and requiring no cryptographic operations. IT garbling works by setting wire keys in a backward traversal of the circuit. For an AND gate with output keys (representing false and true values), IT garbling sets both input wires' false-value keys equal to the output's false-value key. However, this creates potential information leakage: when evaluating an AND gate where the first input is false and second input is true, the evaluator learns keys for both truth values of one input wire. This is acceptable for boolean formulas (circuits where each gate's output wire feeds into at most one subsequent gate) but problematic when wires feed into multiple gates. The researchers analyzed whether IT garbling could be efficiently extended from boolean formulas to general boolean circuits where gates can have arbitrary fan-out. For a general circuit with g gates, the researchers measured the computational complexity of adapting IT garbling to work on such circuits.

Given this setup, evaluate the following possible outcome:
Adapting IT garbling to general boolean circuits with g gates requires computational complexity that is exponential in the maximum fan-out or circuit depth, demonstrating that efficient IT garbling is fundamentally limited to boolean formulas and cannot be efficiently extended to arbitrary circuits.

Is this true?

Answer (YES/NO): NO